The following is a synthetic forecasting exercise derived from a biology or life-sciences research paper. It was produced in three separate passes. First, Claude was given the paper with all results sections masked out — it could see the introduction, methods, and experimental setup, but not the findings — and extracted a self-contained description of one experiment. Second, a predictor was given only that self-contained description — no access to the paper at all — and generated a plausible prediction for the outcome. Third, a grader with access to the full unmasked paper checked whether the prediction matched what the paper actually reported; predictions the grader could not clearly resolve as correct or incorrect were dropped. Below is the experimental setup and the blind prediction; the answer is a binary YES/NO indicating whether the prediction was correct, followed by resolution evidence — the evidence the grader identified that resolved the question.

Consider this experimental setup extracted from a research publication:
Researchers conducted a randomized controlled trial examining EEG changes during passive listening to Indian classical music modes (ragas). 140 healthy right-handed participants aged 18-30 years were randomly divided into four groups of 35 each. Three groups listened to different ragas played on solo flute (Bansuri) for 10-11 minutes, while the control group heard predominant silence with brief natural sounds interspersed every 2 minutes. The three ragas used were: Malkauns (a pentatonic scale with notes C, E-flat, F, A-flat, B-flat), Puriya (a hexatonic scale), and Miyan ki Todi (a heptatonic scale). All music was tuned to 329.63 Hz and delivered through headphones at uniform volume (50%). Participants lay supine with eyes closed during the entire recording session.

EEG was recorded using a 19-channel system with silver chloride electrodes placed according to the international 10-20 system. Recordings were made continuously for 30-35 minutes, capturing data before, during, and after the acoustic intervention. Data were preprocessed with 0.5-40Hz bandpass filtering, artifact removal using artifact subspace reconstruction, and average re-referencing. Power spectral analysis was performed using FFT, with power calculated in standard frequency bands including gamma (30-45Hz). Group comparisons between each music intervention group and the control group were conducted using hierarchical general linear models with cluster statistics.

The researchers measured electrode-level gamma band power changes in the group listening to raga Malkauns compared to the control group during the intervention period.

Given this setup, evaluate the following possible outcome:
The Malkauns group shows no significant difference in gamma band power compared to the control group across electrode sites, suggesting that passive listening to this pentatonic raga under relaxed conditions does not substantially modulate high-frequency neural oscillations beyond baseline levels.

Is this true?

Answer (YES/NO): NO